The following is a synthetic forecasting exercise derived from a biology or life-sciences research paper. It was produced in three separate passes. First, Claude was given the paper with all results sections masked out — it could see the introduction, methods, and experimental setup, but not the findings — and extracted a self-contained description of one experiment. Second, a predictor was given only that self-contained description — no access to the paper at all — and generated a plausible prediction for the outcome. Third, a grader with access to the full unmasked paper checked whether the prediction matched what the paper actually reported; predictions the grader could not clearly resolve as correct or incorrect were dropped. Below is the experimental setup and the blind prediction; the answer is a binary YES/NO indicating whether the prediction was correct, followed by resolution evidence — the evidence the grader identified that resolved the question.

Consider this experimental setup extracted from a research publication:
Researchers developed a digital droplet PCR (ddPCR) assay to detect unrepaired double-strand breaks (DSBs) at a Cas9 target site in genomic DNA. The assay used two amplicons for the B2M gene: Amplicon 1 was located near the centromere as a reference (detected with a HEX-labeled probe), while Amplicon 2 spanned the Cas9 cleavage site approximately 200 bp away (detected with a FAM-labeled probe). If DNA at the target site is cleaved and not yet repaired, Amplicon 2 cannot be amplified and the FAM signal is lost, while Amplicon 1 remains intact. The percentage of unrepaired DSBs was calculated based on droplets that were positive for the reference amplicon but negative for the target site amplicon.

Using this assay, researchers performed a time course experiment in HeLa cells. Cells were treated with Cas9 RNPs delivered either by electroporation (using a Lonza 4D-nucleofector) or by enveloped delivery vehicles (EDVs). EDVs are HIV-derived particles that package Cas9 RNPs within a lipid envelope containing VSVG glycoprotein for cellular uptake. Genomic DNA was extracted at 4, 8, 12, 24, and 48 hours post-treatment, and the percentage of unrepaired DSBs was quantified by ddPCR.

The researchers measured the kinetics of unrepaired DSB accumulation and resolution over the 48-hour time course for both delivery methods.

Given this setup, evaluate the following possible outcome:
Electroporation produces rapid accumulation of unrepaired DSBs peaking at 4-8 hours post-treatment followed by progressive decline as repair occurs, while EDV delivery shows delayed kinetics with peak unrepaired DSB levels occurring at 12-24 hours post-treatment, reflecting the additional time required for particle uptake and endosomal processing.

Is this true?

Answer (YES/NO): NO